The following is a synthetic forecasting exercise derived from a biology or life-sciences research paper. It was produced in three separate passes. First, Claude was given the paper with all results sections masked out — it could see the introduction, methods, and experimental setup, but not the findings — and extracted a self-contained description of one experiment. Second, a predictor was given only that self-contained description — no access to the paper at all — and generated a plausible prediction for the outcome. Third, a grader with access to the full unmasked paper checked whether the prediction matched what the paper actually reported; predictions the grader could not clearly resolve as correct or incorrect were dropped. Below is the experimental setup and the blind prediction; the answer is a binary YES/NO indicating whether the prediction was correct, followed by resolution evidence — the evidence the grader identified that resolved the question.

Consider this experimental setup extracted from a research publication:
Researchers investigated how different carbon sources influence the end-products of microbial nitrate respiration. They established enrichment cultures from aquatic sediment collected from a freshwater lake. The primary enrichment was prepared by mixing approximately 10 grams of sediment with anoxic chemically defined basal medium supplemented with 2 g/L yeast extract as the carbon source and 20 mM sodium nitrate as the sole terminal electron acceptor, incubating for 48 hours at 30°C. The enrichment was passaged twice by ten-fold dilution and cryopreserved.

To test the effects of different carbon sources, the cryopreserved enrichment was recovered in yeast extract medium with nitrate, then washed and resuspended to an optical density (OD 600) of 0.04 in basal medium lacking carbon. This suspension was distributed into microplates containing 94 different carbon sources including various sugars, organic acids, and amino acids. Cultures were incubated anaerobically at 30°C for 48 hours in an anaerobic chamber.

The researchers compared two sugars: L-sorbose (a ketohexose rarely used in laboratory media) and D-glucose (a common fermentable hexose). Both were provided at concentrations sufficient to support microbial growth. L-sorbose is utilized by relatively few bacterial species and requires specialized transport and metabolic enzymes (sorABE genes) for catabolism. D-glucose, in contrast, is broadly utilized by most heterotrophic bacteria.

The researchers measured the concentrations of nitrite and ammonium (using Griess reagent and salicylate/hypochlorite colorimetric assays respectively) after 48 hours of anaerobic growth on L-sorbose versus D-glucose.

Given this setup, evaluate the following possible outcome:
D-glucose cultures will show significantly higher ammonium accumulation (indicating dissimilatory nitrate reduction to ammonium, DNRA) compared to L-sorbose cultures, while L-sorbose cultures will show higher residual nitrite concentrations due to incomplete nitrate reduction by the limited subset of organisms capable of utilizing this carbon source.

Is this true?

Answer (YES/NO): YES